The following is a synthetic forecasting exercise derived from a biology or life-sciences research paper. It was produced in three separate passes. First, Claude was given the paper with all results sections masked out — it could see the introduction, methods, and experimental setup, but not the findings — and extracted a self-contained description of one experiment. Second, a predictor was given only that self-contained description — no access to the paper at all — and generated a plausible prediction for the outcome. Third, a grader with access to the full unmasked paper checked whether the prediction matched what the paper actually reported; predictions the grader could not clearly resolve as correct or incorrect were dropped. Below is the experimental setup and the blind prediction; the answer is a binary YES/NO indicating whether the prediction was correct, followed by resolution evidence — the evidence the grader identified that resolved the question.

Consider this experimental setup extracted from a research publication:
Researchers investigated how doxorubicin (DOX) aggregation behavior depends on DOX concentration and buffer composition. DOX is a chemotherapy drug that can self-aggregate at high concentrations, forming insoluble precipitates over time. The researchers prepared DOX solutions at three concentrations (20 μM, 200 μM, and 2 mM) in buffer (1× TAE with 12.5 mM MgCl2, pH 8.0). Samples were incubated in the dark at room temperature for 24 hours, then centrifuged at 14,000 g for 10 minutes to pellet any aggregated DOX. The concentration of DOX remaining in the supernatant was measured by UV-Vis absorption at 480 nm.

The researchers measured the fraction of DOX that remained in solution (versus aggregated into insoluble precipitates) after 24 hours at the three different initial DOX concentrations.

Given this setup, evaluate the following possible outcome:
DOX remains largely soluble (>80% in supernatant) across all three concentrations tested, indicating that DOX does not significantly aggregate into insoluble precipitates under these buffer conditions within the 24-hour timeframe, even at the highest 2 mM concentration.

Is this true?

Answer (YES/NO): NO